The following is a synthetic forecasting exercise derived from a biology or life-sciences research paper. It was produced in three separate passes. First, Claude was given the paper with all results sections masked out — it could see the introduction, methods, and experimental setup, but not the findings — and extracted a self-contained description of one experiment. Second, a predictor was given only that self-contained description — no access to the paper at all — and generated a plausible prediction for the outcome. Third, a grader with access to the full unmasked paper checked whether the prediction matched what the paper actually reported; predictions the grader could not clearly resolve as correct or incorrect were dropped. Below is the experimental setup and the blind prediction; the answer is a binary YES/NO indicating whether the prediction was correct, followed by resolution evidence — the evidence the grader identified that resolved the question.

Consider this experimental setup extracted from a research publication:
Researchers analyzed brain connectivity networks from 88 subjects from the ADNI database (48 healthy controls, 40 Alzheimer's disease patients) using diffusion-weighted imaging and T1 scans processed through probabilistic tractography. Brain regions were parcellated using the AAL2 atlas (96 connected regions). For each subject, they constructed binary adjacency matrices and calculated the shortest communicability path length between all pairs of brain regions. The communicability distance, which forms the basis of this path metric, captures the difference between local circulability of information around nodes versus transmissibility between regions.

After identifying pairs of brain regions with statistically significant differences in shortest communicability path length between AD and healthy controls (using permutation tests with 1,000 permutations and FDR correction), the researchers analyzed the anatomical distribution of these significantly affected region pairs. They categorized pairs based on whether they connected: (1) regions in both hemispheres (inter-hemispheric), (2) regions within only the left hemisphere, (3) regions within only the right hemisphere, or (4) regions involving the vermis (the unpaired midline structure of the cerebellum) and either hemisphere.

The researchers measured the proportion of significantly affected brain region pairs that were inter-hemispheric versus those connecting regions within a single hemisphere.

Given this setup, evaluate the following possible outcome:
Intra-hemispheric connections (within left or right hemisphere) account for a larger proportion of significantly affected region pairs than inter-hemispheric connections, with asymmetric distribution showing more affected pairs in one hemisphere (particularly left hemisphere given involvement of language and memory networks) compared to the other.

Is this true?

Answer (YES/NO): NO